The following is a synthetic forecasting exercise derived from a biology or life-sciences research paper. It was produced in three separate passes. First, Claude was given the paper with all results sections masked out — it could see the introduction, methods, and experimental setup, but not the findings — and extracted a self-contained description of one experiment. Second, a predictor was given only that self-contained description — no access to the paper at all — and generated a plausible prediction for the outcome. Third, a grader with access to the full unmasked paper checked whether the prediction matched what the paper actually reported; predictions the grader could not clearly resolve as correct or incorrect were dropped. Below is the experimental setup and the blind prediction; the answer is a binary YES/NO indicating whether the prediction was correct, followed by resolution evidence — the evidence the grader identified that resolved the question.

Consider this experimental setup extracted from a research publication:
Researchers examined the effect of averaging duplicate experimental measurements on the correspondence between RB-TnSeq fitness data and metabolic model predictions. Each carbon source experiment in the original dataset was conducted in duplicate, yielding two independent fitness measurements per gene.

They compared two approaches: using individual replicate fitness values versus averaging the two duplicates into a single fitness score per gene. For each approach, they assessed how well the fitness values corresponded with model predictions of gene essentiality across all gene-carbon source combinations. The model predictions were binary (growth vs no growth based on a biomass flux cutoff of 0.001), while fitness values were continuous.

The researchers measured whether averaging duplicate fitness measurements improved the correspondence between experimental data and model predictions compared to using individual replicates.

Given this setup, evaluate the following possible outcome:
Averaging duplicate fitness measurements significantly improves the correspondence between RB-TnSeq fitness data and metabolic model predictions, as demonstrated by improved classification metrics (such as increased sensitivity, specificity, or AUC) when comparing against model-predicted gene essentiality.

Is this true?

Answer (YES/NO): NO